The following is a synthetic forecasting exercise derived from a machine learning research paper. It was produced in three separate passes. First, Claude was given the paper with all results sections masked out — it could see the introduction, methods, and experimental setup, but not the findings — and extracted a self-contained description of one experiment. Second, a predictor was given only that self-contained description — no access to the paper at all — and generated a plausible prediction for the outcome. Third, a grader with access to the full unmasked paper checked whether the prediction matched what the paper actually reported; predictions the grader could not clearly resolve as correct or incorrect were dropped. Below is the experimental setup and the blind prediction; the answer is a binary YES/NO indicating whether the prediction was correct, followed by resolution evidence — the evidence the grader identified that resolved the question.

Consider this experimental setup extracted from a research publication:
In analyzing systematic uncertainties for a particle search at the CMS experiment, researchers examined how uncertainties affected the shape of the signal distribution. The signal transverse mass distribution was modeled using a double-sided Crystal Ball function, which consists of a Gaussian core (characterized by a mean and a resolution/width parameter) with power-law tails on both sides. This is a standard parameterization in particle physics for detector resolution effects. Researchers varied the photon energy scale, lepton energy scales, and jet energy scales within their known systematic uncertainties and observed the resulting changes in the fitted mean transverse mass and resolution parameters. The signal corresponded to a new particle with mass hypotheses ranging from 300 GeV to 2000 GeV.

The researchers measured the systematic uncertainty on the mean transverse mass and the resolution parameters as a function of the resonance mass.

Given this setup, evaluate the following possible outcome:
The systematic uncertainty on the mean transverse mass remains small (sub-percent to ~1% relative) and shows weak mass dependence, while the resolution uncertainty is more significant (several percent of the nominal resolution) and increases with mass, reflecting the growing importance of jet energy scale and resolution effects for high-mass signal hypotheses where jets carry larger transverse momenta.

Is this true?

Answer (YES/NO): NO